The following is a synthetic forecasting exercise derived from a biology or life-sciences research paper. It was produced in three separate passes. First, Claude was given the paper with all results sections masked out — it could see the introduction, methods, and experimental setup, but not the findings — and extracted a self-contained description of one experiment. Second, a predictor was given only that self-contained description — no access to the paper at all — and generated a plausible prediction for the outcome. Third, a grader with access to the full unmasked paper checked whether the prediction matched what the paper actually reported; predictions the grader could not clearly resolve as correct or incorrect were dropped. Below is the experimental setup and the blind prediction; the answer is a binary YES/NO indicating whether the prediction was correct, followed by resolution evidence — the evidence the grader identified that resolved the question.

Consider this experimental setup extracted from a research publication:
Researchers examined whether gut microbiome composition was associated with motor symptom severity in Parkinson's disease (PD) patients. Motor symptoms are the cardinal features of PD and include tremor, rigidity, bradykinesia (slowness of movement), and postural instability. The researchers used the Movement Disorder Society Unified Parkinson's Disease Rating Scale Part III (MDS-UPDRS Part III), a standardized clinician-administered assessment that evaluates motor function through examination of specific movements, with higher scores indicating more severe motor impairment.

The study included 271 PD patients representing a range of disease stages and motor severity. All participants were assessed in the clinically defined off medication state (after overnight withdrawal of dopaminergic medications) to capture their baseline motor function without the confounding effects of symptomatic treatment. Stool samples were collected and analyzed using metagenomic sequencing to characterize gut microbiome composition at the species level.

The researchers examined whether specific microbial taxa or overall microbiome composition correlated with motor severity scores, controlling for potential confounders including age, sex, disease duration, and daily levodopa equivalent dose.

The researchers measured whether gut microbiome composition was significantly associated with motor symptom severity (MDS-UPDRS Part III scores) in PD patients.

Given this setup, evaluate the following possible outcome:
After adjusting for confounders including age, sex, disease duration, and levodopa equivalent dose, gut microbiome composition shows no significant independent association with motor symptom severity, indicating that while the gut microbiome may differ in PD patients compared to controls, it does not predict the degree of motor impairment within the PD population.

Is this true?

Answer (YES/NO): NO